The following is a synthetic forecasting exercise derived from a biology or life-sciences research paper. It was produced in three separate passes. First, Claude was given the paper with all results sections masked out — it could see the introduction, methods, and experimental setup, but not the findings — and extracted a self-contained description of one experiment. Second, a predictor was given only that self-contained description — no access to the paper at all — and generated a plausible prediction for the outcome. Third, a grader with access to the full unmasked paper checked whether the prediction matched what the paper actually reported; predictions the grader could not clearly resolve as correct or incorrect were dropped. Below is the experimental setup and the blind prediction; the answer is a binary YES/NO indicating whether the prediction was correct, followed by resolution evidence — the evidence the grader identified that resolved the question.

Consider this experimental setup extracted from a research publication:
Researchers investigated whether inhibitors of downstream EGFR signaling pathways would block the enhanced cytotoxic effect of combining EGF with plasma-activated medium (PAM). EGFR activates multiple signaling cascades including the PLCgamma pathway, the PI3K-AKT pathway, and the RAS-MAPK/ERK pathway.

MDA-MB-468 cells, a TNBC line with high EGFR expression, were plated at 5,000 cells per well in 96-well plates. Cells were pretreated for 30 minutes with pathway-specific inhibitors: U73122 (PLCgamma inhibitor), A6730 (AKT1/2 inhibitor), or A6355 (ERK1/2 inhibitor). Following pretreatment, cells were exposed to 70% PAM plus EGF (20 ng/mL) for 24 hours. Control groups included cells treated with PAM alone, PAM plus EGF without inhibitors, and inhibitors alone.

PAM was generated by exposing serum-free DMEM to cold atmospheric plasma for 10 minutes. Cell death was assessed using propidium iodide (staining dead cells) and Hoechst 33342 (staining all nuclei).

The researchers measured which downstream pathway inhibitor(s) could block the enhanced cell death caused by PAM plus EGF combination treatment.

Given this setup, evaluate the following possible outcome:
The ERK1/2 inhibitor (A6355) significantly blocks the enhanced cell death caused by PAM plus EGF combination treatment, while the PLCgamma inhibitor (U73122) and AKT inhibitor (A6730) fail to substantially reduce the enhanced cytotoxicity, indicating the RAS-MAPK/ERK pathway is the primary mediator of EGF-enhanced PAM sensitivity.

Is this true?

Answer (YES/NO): NO